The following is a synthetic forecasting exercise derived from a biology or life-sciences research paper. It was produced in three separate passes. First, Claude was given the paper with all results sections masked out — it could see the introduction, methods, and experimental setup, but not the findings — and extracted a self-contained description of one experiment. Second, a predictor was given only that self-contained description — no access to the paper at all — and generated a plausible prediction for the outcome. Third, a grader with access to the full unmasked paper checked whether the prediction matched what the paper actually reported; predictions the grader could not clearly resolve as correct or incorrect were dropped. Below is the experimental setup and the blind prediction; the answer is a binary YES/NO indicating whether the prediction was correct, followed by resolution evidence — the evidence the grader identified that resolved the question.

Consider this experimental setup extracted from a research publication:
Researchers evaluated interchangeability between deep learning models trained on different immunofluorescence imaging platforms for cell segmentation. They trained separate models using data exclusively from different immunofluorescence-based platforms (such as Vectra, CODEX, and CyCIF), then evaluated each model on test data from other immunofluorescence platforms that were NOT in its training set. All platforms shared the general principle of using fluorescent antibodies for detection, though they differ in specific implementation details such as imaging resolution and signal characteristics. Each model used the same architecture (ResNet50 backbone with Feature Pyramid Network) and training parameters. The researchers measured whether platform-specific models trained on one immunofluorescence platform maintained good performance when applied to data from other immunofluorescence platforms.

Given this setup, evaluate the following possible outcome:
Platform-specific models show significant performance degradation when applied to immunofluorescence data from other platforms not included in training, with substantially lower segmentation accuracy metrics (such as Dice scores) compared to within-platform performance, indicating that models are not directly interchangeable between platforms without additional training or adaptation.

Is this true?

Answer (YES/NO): NO